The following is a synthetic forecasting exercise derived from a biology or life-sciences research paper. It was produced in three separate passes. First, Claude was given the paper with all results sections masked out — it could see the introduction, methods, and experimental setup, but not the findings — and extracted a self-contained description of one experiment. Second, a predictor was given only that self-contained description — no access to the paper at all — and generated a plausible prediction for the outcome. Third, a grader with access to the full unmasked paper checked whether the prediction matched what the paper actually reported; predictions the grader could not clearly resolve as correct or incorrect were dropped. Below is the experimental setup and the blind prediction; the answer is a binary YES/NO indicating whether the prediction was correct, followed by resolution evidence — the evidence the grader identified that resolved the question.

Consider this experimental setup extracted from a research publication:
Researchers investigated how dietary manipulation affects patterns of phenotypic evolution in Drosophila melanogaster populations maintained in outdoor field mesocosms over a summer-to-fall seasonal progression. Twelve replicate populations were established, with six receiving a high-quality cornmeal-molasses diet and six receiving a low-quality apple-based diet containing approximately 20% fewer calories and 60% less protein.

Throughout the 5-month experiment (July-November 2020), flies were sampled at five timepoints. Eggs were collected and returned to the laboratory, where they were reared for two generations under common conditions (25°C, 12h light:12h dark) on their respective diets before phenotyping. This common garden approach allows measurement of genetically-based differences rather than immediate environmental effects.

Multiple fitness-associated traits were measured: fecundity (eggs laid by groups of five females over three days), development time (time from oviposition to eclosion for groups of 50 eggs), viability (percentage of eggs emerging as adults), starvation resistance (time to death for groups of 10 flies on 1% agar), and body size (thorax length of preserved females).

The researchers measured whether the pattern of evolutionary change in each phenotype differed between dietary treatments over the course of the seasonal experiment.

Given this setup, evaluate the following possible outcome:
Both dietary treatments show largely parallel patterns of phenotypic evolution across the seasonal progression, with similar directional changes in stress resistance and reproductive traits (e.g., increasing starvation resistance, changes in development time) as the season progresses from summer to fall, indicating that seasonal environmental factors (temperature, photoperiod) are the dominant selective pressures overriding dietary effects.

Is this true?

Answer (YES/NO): NO